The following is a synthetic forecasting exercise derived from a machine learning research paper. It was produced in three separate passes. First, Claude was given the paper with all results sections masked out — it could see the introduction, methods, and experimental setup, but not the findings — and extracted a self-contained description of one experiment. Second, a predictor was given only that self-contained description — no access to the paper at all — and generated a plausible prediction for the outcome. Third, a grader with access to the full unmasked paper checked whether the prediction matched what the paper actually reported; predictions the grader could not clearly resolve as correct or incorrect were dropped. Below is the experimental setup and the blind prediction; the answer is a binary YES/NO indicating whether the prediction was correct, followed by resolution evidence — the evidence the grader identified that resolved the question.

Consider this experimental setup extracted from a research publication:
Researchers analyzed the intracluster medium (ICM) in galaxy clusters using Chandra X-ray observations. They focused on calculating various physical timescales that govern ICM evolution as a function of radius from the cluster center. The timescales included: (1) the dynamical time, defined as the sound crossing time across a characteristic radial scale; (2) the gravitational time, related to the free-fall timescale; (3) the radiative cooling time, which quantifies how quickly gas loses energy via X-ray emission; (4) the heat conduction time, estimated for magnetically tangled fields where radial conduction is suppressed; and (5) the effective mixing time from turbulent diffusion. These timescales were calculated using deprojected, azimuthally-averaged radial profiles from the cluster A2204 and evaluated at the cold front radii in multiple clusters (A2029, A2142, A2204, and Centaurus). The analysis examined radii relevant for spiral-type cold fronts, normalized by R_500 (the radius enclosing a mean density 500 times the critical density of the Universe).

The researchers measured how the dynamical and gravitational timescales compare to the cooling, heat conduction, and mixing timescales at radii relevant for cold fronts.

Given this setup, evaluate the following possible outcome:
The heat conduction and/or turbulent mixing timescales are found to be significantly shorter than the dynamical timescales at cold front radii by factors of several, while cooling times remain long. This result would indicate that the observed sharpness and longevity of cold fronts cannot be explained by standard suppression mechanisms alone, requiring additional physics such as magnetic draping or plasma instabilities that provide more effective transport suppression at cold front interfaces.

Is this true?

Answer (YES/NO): NO